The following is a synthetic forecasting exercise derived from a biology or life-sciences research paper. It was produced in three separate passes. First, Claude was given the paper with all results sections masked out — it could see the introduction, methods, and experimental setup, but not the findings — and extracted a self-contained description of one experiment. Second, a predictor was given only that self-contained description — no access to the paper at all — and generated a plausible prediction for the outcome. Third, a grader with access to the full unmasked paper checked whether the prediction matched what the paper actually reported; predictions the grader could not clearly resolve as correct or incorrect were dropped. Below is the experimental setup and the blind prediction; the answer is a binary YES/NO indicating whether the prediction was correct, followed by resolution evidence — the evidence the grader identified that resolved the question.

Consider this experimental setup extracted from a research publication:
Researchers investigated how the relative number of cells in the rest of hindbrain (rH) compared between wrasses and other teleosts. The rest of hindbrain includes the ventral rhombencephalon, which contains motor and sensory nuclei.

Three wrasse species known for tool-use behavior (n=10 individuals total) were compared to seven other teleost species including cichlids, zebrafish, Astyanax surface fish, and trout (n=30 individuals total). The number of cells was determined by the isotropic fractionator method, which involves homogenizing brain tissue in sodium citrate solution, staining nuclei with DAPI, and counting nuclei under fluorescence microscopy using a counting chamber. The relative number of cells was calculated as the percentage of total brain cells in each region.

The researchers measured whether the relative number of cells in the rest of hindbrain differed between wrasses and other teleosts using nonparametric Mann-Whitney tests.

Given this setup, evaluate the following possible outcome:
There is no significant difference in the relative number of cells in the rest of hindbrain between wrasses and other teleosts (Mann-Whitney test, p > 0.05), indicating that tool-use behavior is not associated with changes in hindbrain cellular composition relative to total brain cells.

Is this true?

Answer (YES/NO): NO